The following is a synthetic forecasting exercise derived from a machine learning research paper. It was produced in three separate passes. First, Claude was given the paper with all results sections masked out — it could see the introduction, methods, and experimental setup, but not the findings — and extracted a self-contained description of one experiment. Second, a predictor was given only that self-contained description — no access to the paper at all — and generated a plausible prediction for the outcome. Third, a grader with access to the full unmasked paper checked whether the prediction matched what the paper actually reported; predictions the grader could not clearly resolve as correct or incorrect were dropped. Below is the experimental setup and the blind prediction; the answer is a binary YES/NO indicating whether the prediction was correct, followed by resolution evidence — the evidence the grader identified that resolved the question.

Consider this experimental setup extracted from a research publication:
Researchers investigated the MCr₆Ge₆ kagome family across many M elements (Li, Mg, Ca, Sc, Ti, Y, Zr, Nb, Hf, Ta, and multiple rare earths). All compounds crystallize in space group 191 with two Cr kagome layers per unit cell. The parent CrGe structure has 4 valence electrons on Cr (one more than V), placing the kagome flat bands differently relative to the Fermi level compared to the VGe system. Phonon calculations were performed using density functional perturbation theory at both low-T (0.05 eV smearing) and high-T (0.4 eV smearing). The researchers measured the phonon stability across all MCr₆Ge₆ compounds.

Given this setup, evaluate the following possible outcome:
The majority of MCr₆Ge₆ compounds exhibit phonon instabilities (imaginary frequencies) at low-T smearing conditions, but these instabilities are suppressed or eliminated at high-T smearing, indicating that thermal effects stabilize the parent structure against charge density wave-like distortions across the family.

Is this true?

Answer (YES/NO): NO